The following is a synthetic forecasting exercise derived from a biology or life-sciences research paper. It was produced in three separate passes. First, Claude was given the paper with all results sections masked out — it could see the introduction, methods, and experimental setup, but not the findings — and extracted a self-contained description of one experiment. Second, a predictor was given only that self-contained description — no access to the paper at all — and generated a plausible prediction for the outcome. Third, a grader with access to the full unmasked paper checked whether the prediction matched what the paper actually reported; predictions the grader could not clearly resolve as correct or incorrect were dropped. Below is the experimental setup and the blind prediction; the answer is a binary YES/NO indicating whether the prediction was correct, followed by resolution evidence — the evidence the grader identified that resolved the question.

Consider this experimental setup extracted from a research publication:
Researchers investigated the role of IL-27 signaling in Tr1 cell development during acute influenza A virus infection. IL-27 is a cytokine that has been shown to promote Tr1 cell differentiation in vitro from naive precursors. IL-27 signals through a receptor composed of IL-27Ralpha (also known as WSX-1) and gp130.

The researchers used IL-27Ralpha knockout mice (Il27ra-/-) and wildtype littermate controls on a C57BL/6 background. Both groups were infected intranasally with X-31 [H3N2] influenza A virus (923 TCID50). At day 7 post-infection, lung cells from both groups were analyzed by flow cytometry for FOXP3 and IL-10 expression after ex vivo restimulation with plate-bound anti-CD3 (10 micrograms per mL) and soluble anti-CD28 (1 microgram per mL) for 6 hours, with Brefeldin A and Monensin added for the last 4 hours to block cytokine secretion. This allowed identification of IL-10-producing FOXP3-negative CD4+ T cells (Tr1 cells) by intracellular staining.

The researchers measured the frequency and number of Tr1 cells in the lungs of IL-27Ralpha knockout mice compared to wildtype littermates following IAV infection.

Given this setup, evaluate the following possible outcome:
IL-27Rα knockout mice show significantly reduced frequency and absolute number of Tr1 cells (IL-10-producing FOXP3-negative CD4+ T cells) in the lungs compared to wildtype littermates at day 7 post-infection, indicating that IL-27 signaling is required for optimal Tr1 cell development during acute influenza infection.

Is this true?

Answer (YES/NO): YES